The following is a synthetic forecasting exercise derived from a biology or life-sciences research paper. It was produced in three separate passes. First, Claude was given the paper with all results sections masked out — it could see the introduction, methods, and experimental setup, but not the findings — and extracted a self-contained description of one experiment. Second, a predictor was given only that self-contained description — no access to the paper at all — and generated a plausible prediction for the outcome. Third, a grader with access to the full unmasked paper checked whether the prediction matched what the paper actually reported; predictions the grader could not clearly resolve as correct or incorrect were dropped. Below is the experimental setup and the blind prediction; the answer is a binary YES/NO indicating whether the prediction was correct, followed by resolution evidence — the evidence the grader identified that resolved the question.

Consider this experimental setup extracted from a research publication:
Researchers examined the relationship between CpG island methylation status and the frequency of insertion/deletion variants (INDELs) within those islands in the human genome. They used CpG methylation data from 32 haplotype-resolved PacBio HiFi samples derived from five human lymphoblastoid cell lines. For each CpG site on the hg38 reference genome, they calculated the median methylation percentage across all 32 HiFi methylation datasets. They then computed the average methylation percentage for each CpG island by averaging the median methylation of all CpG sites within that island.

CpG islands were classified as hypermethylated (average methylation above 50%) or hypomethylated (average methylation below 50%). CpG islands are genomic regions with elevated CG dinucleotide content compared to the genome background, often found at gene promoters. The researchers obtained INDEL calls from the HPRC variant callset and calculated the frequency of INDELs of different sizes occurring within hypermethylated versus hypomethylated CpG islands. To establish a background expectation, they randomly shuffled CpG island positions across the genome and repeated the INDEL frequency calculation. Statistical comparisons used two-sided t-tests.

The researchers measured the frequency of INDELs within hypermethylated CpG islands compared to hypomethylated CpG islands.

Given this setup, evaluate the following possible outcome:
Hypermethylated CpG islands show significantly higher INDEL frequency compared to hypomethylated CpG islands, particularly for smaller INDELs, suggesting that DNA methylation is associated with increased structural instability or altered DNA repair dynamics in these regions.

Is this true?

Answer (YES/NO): NO